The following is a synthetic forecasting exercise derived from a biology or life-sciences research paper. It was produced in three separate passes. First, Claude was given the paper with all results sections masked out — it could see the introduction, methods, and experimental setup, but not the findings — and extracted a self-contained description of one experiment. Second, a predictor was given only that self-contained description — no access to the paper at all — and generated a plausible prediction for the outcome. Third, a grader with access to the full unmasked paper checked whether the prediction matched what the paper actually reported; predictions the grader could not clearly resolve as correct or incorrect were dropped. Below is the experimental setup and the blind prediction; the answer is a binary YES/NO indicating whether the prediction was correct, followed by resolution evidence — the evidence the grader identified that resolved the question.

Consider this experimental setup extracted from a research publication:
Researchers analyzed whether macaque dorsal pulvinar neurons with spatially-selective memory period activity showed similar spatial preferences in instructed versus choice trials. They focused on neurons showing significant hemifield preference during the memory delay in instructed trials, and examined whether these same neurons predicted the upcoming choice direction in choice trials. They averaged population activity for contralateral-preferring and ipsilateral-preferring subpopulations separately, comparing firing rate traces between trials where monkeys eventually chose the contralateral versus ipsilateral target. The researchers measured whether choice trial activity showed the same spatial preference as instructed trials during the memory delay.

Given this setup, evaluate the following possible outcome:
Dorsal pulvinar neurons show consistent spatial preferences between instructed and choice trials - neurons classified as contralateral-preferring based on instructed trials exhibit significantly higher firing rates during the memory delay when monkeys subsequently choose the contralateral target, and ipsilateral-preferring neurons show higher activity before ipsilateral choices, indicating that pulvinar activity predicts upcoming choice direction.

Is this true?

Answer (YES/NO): NO